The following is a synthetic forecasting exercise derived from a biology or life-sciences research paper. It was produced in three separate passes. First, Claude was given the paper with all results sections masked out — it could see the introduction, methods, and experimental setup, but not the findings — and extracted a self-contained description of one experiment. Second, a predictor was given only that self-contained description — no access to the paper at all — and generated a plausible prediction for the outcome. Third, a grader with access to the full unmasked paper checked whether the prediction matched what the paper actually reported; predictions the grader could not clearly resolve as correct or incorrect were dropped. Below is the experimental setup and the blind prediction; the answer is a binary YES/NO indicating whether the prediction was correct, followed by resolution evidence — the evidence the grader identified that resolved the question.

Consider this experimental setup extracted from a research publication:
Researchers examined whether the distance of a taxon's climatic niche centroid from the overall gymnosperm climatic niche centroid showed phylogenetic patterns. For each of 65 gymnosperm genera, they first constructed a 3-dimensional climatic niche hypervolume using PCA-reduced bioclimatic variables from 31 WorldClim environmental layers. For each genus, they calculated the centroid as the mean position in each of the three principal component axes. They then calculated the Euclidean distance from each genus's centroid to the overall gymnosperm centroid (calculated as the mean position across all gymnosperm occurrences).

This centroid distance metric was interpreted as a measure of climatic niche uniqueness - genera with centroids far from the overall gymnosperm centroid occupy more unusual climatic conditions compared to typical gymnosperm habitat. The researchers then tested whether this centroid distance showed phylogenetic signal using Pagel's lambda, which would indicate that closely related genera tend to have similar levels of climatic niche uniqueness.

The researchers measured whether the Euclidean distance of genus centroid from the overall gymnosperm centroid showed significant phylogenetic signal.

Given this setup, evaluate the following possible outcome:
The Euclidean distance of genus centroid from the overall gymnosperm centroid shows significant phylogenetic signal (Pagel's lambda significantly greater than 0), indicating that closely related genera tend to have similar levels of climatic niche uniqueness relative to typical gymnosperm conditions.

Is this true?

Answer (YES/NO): NO